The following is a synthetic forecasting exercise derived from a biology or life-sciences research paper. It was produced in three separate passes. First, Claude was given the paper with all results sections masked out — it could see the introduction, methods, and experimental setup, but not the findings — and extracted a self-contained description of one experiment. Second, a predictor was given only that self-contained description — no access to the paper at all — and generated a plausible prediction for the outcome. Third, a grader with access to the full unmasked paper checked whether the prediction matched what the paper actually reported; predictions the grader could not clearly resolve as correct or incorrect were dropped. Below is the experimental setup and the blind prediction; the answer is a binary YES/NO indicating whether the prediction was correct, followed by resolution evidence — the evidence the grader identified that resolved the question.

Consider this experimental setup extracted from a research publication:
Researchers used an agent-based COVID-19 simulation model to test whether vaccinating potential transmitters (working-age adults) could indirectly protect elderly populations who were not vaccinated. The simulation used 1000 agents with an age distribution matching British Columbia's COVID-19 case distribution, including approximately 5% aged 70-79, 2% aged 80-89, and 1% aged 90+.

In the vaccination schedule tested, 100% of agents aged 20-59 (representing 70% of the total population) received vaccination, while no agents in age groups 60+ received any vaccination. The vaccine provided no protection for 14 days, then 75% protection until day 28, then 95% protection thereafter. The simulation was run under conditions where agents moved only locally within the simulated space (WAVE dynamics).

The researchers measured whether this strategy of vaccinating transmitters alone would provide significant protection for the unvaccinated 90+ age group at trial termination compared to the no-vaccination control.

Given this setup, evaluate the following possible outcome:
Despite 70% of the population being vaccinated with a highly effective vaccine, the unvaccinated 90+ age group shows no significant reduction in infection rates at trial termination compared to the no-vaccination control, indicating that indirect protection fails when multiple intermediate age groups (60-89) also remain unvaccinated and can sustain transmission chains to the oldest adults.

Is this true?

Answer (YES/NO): YES